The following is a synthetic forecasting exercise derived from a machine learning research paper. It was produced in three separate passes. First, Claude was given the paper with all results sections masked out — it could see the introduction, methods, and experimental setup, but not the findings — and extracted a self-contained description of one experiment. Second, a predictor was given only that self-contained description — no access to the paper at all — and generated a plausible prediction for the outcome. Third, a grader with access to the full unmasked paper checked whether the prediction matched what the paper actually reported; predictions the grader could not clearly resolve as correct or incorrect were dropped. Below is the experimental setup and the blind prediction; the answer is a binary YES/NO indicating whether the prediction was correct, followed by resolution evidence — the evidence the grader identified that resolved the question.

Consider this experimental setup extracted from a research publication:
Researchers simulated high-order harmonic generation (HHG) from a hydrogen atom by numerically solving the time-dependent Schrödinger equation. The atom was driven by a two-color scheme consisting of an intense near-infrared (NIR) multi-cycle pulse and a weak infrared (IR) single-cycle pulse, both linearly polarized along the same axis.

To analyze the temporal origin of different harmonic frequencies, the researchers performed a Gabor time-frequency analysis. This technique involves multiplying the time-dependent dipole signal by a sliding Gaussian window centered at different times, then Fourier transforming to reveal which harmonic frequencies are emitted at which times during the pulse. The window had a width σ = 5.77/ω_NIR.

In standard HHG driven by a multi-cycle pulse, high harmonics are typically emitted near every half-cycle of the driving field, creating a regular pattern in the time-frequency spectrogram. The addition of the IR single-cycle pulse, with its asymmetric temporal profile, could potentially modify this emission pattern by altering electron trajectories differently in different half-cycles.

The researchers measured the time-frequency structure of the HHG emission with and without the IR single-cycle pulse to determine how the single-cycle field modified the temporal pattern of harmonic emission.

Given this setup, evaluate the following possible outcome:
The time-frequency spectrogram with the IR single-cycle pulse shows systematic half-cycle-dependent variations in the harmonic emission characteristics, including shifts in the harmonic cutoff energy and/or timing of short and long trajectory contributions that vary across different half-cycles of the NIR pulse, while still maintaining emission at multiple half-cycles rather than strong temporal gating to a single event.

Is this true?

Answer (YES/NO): YES